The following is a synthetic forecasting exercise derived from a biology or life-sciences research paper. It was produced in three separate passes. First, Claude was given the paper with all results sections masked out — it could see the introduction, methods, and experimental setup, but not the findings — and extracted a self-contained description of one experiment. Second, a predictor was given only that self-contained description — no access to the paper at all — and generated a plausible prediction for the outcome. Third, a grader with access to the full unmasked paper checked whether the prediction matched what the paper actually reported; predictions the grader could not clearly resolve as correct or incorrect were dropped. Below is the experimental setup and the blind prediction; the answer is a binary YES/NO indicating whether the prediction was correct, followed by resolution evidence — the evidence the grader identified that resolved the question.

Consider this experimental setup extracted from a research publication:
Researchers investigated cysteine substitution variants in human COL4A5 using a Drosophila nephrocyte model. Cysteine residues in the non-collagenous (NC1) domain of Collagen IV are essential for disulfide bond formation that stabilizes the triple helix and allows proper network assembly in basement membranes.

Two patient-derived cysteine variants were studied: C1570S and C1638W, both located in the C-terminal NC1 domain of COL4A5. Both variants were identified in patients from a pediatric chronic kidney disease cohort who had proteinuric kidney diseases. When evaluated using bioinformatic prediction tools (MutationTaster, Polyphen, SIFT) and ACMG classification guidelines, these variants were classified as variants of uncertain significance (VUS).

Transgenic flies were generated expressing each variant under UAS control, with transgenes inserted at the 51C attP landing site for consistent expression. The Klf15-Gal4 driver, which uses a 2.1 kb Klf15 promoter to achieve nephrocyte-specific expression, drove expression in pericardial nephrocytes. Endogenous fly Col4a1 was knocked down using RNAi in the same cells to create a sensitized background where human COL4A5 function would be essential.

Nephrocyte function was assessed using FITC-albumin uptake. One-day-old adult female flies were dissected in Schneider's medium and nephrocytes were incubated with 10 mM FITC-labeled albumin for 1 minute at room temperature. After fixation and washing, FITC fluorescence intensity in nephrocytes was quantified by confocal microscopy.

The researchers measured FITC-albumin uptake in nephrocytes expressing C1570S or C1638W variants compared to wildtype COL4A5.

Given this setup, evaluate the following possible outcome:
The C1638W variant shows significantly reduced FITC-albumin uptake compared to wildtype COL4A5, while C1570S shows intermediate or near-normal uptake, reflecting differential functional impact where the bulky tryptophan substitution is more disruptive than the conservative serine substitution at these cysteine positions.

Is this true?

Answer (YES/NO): NO